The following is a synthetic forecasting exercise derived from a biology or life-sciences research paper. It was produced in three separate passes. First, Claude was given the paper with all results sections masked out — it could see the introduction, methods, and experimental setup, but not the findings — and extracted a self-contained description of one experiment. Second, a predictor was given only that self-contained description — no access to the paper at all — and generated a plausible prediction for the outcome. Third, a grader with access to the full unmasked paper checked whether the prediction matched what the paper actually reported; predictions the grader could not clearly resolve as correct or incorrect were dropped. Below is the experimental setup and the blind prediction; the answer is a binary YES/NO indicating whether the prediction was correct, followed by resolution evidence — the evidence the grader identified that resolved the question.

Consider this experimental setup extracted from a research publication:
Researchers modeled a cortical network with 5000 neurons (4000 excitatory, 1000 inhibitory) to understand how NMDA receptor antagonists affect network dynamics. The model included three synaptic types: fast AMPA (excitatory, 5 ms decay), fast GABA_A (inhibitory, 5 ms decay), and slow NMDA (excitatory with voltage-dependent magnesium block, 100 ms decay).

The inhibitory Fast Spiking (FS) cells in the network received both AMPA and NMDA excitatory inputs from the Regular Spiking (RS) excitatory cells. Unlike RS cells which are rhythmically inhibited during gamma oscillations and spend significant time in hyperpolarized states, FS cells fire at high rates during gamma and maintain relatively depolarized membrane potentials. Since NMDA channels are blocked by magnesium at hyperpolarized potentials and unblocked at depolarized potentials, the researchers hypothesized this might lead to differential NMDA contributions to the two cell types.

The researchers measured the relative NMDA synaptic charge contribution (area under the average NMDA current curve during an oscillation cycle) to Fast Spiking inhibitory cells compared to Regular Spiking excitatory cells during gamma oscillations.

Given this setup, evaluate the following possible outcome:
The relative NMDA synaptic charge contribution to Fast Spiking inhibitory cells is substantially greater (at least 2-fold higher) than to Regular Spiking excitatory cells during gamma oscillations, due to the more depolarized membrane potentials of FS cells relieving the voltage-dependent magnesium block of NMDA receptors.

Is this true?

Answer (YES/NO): NO